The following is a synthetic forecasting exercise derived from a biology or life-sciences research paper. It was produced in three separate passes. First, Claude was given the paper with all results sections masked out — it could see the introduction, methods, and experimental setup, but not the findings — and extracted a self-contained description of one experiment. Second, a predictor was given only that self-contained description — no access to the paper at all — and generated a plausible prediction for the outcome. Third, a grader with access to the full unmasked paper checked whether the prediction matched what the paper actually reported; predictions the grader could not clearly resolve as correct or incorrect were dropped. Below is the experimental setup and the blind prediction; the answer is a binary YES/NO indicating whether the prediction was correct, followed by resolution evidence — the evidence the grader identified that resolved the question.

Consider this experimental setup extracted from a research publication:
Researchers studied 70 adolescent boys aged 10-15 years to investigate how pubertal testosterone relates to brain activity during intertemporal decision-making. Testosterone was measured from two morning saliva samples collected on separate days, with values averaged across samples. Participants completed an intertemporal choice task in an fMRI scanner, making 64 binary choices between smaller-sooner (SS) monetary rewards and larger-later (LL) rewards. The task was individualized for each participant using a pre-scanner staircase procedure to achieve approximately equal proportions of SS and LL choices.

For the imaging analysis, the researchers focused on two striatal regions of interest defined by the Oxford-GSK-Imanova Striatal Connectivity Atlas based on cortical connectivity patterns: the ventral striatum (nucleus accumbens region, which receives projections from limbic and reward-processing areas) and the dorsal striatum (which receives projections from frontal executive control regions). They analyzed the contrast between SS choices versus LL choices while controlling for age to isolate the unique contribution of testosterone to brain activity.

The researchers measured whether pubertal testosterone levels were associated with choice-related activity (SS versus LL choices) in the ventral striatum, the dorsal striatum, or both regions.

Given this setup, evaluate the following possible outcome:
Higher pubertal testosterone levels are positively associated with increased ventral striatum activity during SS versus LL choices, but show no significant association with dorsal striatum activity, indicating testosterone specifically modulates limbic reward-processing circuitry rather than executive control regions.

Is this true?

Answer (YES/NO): NO